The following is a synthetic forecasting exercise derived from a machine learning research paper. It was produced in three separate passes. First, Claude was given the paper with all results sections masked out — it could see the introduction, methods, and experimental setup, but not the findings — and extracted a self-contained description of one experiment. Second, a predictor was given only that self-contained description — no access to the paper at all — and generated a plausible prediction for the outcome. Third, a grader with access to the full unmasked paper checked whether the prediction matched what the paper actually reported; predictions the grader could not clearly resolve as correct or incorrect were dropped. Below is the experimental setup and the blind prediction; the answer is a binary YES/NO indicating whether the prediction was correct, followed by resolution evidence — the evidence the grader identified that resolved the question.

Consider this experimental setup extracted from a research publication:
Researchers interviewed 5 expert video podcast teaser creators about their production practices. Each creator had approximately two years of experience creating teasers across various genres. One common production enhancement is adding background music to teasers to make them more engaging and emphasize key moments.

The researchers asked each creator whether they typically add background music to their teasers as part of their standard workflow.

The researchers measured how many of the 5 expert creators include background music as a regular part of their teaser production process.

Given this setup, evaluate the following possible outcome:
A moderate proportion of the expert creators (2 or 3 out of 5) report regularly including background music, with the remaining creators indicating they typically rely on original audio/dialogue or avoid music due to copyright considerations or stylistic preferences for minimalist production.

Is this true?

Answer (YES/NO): NO